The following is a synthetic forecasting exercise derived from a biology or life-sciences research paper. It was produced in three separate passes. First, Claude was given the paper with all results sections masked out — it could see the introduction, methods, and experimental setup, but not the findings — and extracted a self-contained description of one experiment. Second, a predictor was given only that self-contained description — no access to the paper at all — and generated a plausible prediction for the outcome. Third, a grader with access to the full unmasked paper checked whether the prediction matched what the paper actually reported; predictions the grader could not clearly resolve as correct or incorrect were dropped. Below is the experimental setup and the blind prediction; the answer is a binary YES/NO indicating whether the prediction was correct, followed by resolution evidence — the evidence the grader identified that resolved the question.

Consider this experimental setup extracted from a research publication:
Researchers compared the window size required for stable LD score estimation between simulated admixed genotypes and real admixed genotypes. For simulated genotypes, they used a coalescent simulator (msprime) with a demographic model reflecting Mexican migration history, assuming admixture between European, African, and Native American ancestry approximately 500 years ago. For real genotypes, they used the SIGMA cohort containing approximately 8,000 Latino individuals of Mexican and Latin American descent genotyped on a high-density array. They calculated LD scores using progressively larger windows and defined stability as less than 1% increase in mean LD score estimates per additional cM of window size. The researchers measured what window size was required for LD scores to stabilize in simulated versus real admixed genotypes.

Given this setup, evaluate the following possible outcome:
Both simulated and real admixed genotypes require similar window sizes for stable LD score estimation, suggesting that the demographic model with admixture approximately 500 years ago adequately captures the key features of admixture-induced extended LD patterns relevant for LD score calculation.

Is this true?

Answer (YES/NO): NO